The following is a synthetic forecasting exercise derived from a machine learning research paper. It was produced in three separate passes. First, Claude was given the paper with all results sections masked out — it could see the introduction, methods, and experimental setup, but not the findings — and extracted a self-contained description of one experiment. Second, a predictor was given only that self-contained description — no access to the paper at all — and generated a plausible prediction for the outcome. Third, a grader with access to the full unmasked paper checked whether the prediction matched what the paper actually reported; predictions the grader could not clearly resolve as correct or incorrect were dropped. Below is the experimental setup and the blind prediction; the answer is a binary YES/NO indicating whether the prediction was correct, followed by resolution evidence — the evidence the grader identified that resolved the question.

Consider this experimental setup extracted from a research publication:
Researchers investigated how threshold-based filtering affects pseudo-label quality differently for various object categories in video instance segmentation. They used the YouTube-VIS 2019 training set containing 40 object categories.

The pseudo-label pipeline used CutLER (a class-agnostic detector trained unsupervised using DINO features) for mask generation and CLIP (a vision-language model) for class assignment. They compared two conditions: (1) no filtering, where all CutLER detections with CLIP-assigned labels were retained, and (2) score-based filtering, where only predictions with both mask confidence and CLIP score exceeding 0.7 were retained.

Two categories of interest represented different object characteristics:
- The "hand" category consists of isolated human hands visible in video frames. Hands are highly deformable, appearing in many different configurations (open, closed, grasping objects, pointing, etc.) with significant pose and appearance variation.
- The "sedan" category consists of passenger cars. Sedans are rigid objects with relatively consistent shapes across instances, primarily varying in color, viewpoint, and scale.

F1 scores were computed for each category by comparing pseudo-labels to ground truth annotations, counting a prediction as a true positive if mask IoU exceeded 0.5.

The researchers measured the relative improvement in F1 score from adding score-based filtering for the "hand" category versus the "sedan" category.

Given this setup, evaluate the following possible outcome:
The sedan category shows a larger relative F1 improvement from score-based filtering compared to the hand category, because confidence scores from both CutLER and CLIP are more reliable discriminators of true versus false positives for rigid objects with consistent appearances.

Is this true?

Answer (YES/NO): YES